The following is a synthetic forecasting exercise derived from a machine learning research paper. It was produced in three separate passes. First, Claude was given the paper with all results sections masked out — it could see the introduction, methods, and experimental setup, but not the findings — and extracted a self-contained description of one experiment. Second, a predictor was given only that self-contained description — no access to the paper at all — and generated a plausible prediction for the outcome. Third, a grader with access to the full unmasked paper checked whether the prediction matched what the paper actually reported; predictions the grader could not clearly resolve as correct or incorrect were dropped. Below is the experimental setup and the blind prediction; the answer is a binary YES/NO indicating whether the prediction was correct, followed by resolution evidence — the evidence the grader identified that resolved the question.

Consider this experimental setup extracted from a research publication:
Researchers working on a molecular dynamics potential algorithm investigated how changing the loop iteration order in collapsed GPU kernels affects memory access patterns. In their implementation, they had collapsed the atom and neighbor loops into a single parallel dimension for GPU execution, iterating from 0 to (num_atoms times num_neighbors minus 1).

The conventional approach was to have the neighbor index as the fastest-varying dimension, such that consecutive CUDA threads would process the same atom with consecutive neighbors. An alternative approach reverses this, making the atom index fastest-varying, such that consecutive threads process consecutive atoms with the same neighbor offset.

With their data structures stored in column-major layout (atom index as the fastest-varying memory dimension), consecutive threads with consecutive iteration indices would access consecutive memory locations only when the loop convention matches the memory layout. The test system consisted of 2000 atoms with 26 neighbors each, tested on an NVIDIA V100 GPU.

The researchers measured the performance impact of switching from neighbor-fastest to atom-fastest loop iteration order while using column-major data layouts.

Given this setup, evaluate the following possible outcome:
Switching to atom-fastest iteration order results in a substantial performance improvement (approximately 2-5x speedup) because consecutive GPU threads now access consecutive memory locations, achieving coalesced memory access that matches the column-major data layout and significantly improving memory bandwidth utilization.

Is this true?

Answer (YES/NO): YES